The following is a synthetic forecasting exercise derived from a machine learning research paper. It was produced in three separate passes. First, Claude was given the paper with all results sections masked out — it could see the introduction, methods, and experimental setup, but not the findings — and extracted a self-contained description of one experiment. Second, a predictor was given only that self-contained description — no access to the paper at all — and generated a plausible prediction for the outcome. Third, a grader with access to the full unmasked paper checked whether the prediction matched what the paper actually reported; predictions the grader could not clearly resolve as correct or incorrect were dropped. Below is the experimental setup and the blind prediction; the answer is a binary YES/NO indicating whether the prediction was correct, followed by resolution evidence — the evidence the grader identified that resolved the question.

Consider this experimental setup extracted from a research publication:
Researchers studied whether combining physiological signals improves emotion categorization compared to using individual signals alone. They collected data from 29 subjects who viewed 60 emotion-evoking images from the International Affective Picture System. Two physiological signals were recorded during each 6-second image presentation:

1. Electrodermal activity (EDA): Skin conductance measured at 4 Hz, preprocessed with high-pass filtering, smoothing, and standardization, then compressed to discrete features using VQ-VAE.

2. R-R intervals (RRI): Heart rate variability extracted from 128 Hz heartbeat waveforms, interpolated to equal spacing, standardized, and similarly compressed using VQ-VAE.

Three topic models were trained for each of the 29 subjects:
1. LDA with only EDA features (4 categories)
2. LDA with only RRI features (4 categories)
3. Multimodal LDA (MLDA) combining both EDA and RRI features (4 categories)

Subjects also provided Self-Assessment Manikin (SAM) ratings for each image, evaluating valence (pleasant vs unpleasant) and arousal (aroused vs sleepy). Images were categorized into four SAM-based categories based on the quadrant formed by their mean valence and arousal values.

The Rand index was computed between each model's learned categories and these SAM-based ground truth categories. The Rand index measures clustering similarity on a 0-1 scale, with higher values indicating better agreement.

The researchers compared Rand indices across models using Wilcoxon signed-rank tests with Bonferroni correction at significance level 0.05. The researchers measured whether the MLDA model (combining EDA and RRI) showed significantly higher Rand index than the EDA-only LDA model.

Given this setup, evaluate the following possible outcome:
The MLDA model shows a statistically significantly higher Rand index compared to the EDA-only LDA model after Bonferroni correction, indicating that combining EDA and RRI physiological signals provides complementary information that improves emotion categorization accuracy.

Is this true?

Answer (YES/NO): YES